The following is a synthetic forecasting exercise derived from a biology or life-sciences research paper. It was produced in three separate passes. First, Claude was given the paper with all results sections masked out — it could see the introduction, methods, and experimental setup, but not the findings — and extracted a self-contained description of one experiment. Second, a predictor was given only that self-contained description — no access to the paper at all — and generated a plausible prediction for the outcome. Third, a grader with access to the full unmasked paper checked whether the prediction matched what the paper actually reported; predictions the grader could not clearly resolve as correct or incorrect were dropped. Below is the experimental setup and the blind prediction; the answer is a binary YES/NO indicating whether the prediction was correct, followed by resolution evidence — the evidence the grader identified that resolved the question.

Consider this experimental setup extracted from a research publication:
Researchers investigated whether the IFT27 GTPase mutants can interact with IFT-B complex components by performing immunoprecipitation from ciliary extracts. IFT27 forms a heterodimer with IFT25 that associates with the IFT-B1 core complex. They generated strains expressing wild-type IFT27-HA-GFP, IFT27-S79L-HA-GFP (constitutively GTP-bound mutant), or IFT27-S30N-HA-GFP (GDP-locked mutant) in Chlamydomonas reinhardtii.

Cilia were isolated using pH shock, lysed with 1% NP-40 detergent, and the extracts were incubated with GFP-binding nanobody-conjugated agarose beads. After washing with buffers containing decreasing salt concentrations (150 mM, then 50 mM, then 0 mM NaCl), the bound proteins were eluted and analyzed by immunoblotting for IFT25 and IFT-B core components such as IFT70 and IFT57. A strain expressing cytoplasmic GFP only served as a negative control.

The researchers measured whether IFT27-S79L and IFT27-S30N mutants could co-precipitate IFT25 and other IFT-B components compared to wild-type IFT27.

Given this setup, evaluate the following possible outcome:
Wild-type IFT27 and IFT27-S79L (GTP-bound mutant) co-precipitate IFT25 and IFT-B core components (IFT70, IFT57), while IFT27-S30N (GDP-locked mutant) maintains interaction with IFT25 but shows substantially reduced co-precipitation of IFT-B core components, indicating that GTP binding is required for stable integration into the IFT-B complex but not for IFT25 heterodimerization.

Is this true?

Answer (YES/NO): NO